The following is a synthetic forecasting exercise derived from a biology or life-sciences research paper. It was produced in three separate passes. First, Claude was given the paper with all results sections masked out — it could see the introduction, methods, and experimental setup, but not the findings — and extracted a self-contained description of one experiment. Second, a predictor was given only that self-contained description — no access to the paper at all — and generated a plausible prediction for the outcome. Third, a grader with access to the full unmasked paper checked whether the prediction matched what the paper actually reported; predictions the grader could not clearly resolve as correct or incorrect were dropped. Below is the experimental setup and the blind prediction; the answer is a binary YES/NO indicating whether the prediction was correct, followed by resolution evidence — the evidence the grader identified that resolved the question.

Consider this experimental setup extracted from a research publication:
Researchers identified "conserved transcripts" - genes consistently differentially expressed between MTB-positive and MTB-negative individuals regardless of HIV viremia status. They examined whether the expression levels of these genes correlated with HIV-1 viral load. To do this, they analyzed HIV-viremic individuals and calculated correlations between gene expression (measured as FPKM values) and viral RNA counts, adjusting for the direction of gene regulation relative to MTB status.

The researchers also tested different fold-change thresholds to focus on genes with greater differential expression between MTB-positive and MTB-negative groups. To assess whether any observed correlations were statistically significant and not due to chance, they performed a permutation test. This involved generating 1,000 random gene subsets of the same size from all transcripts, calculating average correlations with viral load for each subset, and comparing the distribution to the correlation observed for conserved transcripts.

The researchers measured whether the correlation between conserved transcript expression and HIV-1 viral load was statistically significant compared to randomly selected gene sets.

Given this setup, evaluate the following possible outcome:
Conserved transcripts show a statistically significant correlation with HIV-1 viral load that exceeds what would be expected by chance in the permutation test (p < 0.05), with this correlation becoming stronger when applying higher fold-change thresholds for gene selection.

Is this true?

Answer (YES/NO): YES